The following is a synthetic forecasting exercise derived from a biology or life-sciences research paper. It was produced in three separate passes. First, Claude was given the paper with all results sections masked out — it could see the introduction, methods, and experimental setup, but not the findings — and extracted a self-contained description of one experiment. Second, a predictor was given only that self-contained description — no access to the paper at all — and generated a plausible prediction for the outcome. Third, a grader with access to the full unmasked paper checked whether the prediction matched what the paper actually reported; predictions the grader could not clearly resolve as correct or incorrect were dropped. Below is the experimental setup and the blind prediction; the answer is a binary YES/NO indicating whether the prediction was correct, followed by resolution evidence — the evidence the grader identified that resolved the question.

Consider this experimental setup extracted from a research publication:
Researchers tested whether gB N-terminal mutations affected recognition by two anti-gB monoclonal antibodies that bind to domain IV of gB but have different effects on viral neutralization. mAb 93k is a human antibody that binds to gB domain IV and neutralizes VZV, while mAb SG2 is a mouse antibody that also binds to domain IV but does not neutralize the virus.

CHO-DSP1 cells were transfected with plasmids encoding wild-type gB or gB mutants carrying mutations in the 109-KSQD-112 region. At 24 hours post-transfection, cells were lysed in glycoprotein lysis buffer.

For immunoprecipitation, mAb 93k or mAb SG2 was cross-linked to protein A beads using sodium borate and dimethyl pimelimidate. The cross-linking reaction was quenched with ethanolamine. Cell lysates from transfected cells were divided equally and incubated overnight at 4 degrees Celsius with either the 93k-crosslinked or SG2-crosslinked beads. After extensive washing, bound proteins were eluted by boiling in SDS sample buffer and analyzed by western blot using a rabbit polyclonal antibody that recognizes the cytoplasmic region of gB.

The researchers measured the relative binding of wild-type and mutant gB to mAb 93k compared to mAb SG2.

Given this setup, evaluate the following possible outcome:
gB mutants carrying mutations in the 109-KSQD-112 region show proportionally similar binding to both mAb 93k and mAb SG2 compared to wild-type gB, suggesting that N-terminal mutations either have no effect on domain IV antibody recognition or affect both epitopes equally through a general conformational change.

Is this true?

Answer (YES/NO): YES